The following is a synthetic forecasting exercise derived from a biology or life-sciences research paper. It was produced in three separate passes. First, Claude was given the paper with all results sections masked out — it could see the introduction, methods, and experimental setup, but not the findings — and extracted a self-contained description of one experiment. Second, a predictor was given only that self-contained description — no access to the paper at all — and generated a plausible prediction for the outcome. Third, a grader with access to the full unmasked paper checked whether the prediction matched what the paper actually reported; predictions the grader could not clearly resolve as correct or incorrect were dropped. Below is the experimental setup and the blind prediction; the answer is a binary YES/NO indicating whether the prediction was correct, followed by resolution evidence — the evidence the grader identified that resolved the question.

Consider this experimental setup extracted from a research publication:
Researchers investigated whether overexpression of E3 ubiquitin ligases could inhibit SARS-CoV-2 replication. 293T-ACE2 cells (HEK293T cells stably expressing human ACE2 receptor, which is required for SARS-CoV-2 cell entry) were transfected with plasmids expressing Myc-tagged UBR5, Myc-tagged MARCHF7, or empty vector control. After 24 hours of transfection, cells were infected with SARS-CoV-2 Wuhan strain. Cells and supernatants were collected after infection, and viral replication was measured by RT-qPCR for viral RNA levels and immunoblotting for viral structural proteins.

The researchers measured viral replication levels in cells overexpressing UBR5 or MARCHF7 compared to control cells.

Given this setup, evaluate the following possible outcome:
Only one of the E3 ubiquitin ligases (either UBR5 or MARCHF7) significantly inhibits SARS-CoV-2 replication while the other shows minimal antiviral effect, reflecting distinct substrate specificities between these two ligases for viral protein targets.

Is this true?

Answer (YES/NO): NO